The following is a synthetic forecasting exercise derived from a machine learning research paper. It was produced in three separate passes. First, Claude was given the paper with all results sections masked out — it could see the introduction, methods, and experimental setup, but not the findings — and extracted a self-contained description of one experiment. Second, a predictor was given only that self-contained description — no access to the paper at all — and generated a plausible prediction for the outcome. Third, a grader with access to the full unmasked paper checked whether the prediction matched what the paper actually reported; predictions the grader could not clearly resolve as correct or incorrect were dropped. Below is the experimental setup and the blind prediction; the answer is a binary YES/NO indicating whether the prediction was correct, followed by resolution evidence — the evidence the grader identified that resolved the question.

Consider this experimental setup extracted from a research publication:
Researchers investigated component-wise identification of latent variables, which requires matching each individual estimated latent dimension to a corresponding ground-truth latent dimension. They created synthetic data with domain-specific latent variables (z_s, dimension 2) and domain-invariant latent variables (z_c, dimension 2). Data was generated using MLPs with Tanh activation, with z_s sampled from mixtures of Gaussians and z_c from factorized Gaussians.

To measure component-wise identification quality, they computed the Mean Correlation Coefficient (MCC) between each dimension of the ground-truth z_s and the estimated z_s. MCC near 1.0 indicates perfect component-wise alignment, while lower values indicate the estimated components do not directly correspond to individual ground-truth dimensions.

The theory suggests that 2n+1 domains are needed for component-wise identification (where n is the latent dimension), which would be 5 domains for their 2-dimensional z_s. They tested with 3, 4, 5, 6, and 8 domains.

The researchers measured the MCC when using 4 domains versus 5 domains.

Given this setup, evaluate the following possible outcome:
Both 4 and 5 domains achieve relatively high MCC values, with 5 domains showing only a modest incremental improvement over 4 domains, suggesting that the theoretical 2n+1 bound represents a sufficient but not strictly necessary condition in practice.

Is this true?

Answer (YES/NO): NO